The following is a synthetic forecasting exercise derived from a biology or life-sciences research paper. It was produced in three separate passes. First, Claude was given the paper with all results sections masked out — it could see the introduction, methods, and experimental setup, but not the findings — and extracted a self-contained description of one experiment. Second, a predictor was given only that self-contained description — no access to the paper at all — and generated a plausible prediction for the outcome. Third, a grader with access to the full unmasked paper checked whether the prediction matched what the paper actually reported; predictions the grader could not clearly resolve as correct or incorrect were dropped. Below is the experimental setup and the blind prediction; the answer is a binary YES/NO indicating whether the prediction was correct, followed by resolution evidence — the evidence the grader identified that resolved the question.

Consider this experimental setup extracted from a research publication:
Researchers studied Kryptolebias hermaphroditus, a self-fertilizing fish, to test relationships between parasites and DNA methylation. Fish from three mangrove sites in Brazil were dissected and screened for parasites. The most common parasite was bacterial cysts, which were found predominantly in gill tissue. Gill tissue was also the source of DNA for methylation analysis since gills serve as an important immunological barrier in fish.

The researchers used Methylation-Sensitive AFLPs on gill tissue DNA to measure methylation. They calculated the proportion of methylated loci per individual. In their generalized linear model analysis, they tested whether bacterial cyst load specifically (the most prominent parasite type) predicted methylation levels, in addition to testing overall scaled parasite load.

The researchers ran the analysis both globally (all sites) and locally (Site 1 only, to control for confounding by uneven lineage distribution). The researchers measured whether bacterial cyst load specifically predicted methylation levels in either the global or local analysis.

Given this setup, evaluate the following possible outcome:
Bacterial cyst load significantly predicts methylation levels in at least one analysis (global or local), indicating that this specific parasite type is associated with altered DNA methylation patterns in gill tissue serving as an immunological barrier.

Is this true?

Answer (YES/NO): YES